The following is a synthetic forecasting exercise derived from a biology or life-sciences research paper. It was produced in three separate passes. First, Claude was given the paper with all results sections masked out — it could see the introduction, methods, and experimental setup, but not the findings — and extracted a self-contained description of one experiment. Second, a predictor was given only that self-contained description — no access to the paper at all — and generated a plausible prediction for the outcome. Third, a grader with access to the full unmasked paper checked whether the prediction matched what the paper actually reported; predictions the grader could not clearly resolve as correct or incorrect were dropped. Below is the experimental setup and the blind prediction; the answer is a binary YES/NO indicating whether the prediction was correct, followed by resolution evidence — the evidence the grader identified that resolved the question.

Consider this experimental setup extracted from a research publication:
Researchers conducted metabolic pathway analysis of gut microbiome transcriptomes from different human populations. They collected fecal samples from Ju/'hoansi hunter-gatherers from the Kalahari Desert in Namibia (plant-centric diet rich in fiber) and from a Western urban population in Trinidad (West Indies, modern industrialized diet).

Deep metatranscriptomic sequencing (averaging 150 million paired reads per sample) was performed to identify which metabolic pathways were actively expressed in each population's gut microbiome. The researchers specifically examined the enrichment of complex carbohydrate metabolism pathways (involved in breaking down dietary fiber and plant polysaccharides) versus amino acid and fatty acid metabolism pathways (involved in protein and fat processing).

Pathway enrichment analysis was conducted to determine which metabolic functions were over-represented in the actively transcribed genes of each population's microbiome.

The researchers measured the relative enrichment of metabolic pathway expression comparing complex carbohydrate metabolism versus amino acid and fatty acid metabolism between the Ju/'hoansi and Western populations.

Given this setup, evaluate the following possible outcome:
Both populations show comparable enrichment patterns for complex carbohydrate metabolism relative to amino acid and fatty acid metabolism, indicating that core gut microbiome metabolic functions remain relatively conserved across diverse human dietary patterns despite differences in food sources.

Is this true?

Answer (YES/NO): NO